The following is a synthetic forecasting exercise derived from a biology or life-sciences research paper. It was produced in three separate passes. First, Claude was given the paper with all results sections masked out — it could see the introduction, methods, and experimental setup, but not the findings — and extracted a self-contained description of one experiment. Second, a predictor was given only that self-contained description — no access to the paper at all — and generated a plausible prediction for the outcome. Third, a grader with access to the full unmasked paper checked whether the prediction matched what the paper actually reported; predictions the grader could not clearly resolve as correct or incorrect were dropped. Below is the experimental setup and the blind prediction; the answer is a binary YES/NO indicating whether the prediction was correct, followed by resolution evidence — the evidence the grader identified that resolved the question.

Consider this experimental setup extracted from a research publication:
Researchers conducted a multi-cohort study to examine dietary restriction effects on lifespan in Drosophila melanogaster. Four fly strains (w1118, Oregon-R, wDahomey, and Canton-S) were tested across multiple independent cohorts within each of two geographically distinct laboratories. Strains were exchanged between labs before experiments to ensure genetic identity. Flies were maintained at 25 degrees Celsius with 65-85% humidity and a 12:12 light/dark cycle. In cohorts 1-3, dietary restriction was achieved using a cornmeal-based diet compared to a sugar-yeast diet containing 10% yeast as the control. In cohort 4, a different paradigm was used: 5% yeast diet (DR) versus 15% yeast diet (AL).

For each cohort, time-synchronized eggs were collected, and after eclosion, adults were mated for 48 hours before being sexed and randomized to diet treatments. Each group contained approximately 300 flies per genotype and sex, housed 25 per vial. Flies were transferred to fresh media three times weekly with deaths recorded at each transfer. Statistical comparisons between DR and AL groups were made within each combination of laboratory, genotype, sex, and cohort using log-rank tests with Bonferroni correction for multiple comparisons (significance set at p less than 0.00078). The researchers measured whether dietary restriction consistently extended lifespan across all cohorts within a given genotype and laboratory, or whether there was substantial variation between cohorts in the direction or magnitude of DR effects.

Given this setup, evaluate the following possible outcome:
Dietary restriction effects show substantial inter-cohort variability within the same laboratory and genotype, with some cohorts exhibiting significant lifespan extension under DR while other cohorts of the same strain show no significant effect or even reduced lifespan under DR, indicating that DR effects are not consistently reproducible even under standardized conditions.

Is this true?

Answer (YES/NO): YES